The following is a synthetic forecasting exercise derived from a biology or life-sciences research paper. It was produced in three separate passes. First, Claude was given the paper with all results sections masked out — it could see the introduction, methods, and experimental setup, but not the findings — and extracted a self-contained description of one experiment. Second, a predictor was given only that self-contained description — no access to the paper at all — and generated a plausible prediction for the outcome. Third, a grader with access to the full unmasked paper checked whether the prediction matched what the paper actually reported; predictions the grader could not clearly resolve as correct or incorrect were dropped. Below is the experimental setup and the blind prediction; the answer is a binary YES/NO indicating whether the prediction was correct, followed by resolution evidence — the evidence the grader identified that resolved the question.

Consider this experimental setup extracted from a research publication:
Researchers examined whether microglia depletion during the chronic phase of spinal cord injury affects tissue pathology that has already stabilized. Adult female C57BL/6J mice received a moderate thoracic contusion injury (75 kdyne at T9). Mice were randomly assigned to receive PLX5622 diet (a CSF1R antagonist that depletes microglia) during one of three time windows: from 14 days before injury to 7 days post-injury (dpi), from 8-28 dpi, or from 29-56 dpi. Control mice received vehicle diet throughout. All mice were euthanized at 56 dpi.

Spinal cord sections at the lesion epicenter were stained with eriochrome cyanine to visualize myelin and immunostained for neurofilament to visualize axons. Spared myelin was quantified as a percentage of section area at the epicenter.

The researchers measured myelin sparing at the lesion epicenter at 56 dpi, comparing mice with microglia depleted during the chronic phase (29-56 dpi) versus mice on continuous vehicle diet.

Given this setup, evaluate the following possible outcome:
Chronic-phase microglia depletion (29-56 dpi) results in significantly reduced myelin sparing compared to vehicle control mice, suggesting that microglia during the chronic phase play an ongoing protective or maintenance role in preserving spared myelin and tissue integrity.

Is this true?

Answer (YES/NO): YES